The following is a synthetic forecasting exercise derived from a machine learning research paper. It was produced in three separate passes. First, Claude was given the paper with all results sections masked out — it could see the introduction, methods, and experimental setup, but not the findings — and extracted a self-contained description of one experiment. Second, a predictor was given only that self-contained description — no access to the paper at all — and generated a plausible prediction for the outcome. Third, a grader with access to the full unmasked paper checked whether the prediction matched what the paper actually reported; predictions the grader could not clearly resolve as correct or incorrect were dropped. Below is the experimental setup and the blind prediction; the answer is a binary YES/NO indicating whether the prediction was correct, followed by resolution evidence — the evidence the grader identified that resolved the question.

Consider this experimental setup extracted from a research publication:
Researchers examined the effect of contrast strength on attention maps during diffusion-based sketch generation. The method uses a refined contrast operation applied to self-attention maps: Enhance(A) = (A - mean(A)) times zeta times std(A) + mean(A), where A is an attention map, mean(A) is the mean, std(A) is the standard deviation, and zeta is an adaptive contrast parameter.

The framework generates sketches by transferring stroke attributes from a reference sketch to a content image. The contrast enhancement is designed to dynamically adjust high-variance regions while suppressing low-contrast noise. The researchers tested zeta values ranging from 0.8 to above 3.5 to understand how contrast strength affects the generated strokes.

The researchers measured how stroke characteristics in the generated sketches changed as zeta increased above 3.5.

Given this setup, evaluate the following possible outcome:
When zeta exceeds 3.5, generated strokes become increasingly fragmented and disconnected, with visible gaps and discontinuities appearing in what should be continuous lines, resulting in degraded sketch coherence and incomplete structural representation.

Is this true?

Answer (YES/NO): NO